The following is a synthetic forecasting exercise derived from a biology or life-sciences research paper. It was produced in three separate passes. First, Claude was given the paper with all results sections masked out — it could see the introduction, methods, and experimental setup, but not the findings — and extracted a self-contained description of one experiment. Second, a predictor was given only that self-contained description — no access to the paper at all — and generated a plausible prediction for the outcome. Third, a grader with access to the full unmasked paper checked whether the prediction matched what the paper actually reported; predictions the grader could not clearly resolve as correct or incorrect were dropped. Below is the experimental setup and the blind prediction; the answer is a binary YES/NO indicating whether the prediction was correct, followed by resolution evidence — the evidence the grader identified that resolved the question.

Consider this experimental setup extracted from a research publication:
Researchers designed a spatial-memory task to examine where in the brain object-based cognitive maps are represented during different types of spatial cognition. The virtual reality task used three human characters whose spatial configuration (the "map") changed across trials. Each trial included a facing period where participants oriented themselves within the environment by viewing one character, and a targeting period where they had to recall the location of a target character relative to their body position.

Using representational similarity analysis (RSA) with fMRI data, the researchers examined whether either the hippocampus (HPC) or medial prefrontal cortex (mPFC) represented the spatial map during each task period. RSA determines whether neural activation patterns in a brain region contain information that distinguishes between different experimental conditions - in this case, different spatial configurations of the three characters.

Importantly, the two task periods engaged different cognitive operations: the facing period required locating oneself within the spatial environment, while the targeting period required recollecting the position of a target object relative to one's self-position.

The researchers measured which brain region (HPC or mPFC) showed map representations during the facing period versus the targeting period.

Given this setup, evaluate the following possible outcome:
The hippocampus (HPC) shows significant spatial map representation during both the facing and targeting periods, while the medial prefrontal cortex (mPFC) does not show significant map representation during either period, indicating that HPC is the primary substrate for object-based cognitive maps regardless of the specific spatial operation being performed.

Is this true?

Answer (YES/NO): NO